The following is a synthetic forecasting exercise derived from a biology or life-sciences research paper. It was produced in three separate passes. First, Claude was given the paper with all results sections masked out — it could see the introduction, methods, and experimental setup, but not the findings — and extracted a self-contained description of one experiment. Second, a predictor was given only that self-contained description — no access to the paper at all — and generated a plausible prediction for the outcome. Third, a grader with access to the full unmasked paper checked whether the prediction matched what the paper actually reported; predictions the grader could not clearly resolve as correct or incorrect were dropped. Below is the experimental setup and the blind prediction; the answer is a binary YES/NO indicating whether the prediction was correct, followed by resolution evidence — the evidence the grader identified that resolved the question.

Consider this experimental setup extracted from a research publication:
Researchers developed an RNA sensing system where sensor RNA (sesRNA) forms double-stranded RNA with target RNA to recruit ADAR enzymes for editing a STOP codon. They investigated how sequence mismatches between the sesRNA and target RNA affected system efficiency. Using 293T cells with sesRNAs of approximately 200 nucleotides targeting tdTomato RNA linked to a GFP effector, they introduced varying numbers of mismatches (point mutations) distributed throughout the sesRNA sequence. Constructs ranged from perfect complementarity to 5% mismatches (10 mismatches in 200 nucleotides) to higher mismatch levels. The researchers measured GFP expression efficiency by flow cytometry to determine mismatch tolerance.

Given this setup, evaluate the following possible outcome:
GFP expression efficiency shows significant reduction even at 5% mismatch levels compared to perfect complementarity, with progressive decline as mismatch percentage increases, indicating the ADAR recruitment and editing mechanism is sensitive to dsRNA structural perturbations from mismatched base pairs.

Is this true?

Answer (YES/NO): NO